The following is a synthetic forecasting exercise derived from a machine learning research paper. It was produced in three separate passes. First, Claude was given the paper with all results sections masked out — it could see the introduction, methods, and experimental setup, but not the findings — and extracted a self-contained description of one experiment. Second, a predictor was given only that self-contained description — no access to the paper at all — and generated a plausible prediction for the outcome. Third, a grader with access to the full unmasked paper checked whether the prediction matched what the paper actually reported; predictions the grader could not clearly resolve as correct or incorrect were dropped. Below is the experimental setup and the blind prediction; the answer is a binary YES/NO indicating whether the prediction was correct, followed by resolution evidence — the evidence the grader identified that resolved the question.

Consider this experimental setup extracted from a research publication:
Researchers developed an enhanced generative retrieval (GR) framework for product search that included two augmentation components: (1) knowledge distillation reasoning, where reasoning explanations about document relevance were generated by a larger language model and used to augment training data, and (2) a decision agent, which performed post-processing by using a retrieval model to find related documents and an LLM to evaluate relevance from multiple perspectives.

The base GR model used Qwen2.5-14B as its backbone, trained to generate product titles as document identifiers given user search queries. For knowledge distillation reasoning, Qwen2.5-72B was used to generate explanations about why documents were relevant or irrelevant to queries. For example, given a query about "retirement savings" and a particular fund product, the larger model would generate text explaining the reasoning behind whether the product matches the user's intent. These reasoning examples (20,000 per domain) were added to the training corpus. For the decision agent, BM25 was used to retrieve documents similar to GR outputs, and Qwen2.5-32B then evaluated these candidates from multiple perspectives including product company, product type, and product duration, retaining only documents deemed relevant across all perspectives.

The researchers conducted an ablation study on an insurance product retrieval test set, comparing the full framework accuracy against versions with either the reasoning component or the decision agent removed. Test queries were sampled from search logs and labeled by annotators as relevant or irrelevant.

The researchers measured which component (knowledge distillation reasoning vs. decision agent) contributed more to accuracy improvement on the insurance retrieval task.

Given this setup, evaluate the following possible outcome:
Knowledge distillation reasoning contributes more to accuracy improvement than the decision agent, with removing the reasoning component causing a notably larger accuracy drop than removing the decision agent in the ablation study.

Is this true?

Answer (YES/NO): NO